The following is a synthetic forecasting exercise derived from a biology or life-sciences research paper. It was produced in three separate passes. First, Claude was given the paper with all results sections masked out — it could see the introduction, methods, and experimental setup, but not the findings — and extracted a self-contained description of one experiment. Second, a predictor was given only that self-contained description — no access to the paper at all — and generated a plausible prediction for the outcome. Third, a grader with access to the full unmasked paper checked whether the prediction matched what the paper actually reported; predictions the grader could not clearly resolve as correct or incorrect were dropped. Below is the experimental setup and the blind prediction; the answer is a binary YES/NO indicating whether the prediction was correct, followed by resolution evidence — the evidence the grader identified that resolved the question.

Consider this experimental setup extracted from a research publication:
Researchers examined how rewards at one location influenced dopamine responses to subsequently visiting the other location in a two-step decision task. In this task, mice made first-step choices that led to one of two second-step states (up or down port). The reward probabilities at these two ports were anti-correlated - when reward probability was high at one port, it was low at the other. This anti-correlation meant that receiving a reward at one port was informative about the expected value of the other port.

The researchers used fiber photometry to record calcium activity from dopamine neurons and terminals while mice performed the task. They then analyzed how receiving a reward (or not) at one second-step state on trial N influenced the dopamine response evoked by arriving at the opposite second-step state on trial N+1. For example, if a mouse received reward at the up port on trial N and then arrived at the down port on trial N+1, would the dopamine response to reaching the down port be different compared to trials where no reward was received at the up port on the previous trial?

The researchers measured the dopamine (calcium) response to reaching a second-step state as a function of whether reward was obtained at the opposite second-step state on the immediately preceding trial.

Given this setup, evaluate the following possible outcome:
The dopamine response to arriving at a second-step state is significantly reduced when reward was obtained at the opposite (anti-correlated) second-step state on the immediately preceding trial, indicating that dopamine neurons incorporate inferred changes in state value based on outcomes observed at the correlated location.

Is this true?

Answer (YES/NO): YES